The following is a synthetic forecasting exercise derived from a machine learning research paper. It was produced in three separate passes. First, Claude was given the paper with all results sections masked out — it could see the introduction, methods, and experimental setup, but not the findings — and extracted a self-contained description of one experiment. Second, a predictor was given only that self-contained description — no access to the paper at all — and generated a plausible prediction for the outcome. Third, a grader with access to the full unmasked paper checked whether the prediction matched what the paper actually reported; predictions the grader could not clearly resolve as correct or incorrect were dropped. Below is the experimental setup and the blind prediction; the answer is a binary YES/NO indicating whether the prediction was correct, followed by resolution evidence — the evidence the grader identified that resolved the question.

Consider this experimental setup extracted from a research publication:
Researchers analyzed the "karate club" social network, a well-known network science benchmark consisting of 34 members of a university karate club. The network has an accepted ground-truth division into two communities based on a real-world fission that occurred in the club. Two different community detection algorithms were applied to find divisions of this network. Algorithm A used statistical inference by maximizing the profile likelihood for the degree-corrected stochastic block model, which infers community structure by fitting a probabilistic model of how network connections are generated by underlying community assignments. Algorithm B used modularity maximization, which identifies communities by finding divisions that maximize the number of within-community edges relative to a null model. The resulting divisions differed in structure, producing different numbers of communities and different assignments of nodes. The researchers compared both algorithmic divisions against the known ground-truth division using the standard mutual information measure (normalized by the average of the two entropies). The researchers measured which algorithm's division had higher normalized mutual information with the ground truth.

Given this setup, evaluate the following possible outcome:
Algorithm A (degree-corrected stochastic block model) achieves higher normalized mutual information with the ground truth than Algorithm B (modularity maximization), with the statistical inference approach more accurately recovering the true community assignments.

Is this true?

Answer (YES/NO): NO